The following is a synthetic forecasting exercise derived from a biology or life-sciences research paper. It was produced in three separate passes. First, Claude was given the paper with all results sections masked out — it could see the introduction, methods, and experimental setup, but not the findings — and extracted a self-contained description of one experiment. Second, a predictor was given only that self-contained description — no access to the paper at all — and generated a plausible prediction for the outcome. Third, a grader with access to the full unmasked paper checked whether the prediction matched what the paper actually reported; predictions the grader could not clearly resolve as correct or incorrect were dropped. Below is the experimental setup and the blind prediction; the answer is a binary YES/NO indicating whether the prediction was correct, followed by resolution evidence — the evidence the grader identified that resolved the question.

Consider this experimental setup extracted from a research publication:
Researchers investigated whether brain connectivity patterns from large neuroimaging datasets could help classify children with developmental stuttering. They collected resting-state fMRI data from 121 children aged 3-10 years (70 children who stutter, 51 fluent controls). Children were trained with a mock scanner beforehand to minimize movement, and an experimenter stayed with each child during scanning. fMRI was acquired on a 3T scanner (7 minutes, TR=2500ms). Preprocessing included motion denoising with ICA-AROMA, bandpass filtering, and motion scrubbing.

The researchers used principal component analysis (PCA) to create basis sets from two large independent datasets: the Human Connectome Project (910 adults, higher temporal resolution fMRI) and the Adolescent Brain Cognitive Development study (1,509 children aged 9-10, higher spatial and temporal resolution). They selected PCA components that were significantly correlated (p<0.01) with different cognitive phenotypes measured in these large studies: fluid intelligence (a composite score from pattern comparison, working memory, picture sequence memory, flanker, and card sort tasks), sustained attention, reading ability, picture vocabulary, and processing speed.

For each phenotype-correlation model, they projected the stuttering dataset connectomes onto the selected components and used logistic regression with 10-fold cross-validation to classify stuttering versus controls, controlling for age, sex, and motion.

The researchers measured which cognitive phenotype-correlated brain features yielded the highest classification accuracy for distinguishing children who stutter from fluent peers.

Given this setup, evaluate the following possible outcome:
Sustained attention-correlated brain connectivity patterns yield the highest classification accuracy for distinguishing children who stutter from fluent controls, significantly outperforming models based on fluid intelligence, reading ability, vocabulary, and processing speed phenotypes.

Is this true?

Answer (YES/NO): NO